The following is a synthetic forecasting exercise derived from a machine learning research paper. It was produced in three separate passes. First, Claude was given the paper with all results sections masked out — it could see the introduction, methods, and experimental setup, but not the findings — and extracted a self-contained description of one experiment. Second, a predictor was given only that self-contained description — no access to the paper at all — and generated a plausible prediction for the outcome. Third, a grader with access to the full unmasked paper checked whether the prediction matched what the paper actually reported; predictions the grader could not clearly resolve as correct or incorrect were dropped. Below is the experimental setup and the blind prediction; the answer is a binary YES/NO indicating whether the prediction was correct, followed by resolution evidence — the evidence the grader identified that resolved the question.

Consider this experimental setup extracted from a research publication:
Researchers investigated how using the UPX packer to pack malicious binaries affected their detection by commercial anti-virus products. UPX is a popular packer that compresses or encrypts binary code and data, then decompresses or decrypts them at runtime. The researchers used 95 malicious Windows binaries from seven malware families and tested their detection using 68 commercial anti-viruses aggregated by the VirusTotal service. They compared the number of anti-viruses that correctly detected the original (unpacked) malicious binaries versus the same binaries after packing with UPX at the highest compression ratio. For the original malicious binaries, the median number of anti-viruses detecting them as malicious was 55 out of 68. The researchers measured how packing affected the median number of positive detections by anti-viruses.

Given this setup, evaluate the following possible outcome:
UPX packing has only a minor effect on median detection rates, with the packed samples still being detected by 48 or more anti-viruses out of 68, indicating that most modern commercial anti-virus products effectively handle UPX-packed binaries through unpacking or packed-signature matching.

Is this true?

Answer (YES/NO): NO